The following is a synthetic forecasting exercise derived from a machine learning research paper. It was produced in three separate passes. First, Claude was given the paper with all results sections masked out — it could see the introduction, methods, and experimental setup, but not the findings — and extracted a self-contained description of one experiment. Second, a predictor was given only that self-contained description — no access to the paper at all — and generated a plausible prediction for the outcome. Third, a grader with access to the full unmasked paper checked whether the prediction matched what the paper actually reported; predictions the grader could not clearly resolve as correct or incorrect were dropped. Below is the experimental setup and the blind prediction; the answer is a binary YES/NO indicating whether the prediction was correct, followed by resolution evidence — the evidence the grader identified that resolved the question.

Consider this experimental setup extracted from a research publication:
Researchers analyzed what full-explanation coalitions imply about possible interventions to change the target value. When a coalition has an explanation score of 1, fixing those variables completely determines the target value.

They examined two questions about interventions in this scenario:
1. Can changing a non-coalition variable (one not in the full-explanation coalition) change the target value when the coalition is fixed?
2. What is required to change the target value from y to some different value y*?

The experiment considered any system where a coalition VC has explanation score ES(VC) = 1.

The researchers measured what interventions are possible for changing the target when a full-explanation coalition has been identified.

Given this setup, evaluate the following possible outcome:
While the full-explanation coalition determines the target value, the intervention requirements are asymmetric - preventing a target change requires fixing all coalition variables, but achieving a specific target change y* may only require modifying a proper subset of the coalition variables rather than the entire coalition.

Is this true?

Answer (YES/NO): NO